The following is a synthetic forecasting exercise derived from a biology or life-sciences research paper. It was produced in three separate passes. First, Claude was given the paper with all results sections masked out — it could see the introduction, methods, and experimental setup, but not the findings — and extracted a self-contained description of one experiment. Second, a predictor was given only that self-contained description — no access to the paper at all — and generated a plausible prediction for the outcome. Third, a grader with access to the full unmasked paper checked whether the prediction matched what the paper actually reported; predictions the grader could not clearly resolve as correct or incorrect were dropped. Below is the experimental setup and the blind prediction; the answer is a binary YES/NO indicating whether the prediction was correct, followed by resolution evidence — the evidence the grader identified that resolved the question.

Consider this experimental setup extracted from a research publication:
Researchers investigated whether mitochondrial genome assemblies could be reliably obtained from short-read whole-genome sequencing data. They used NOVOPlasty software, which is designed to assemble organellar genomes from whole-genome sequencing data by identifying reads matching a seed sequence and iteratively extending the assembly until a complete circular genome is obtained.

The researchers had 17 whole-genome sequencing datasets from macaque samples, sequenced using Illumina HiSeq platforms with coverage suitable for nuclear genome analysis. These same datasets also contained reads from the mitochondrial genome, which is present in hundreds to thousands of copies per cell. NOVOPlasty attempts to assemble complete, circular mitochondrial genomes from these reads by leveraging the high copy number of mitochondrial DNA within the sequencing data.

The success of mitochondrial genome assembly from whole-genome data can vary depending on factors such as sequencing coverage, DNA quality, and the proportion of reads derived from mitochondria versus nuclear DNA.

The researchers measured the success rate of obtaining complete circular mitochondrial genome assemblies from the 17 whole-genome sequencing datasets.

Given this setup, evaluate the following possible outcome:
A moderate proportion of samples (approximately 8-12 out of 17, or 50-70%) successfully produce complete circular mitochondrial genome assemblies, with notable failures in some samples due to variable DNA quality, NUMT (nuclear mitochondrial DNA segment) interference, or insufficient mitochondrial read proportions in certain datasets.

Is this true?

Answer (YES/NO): YES